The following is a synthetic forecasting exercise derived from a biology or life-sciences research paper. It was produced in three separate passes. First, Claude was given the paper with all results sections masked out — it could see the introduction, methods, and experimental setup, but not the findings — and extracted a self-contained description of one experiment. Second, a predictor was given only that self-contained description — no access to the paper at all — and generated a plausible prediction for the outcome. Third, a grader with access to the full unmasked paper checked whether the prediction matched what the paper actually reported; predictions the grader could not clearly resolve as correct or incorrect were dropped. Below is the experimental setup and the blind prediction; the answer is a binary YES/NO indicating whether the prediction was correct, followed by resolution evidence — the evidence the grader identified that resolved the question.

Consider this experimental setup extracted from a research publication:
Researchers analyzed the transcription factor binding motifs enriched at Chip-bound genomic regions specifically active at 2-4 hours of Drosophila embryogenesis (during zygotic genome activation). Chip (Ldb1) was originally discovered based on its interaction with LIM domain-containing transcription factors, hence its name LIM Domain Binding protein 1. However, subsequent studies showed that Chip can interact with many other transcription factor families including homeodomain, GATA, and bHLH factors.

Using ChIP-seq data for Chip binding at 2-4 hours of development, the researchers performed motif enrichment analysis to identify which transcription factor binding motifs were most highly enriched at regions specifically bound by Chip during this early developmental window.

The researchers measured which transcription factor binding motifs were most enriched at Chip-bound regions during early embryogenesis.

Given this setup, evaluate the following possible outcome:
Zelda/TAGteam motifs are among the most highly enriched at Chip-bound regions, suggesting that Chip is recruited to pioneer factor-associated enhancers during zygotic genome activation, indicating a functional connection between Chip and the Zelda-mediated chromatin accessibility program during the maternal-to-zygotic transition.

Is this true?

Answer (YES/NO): YES